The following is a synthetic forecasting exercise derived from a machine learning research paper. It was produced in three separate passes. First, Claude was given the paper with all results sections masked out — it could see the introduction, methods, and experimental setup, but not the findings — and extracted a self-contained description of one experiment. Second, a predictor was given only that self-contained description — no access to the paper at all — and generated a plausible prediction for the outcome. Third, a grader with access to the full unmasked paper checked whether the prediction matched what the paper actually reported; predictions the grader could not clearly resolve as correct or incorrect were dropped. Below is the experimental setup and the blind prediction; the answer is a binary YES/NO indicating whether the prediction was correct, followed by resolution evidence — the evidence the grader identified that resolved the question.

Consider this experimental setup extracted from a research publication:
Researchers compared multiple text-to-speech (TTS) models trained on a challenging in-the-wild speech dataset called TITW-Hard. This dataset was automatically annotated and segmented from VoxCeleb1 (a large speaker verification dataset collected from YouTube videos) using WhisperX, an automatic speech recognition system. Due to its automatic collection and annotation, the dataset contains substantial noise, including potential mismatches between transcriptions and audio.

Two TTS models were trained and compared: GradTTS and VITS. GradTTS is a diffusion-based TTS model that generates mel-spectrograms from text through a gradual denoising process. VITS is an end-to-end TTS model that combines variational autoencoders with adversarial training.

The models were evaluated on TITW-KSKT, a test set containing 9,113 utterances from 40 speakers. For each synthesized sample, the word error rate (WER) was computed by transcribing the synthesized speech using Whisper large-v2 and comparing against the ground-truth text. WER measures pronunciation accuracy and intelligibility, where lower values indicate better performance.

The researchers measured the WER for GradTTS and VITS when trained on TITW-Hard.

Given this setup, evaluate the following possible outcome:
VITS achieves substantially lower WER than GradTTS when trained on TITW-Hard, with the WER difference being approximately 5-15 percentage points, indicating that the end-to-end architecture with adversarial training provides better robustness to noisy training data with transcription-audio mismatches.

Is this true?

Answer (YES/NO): NO